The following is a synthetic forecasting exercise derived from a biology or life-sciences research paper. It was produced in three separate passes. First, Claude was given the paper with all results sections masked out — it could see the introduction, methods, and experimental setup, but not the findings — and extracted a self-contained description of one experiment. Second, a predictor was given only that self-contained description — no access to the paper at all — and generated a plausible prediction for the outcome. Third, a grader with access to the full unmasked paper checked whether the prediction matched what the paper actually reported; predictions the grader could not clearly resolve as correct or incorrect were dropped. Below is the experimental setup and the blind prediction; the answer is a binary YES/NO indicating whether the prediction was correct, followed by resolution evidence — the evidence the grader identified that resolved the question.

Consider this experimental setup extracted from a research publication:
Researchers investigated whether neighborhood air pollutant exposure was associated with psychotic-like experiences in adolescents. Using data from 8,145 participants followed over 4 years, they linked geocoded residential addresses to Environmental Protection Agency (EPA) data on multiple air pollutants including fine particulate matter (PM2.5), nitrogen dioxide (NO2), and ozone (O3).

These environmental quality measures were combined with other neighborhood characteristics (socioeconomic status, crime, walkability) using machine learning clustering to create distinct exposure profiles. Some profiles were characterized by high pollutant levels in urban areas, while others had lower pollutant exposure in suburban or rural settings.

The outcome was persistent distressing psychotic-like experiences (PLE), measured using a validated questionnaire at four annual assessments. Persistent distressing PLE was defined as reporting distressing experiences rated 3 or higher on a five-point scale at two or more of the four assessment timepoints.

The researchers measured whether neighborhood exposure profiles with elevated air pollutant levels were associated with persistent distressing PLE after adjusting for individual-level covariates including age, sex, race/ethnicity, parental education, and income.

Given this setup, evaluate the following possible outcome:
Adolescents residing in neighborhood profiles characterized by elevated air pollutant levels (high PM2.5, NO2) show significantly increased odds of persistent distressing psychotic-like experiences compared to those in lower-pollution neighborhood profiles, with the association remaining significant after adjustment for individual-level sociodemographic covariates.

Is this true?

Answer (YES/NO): NO